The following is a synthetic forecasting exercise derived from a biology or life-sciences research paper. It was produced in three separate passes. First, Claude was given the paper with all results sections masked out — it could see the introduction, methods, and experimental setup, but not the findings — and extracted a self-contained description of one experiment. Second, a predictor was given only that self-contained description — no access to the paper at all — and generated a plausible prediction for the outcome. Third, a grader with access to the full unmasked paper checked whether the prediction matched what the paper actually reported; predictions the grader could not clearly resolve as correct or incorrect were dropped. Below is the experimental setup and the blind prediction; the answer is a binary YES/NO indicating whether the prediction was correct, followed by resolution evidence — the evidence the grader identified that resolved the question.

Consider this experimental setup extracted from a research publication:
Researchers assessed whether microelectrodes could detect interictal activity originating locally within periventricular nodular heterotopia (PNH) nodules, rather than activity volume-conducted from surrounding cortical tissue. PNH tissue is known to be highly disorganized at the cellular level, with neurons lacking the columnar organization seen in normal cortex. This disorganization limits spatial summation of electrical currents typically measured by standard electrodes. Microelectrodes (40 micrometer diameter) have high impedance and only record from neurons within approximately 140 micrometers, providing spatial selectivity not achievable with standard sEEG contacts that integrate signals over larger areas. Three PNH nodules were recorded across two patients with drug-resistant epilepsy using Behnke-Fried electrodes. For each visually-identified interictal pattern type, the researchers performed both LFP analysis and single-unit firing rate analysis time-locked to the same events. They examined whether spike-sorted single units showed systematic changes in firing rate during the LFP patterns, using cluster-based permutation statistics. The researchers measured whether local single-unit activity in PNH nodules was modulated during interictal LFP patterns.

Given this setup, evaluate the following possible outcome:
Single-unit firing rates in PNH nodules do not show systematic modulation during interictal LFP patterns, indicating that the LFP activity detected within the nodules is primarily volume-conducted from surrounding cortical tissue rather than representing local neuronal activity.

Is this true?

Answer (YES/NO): NO